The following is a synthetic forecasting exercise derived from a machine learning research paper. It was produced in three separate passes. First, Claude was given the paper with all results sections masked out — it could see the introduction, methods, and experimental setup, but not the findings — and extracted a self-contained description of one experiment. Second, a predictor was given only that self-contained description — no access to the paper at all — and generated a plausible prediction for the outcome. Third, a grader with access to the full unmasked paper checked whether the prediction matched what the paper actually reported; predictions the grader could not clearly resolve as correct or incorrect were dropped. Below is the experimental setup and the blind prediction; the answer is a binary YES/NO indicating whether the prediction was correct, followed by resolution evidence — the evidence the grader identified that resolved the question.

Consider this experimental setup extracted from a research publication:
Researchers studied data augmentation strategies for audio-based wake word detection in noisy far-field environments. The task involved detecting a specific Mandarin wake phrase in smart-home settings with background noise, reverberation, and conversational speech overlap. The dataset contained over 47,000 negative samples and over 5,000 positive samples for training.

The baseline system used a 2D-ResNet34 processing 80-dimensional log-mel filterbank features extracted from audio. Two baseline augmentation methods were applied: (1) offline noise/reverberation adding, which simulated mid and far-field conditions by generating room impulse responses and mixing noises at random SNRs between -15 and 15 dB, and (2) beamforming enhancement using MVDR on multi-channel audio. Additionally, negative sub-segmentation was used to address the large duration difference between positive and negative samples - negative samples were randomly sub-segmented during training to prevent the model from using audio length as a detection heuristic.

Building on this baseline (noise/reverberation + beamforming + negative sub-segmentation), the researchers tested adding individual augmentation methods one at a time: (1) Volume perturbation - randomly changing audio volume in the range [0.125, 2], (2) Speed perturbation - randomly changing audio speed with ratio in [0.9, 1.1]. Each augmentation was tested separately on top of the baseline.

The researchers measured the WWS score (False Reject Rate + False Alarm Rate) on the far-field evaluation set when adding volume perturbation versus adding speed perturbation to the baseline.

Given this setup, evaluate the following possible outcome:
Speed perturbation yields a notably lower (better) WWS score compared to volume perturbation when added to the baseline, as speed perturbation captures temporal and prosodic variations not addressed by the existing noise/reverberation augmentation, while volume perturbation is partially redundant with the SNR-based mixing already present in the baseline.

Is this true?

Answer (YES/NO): YES